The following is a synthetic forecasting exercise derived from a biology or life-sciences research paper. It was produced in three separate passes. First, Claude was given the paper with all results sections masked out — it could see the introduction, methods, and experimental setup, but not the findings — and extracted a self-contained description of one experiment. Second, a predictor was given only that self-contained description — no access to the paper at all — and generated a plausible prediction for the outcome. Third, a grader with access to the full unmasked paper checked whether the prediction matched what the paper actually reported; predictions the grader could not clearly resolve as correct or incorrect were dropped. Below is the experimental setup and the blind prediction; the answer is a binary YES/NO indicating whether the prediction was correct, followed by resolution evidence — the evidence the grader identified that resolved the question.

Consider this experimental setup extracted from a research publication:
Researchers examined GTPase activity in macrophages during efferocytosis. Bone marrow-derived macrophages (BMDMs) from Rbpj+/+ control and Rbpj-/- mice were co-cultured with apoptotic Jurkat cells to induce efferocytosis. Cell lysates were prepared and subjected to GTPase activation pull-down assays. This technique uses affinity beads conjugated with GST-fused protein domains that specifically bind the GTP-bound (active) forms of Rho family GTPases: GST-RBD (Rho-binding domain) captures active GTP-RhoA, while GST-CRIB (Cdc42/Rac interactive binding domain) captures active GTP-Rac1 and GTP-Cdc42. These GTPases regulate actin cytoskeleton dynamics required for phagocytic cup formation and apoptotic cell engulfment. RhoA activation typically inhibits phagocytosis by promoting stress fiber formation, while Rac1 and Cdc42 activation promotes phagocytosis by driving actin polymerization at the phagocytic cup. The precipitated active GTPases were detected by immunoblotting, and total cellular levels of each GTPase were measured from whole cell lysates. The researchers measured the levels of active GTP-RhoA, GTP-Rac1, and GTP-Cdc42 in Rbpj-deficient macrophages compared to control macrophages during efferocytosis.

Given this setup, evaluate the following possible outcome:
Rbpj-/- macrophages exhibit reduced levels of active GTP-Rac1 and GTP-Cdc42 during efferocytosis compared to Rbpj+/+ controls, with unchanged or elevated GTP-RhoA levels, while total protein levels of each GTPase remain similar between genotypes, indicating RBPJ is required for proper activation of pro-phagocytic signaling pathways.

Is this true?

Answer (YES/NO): NO